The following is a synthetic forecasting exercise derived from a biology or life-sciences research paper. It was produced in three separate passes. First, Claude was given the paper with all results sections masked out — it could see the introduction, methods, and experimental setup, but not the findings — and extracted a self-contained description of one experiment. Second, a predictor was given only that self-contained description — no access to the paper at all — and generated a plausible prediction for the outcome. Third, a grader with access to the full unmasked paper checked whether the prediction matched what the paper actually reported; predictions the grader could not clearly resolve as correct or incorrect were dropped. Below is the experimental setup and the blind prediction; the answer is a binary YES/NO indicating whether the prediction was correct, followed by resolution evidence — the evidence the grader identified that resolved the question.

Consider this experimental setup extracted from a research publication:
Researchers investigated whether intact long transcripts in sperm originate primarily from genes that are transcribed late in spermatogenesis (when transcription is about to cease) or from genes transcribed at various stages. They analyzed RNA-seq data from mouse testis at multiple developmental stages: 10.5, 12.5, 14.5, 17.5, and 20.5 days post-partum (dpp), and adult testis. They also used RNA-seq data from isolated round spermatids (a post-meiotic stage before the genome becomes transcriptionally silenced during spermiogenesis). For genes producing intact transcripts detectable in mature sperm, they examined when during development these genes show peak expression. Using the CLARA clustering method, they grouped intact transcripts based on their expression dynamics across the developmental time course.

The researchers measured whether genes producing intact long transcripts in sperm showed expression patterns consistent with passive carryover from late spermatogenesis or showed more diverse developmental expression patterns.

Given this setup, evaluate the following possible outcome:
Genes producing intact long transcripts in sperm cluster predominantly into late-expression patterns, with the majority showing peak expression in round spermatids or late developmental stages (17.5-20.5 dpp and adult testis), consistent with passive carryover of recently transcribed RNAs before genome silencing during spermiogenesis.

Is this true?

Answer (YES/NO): NO